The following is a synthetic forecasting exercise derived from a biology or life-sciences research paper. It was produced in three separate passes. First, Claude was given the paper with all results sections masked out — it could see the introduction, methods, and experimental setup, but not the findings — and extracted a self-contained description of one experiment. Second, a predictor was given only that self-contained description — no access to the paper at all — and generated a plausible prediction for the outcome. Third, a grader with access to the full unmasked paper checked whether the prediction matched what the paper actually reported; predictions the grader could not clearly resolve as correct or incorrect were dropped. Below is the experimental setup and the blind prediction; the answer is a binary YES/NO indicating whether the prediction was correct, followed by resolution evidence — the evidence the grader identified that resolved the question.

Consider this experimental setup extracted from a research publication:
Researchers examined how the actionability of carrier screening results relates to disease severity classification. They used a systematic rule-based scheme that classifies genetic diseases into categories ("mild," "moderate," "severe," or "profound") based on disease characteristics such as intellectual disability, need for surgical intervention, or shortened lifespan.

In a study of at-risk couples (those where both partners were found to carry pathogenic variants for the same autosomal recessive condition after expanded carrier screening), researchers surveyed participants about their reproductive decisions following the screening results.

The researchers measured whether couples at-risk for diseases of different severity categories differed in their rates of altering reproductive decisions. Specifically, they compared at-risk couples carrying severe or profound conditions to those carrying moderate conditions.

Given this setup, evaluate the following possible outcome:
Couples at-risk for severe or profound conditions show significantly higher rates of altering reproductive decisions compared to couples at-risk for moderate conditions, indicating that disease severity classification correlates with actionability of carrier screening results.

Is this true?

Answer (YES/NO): YES